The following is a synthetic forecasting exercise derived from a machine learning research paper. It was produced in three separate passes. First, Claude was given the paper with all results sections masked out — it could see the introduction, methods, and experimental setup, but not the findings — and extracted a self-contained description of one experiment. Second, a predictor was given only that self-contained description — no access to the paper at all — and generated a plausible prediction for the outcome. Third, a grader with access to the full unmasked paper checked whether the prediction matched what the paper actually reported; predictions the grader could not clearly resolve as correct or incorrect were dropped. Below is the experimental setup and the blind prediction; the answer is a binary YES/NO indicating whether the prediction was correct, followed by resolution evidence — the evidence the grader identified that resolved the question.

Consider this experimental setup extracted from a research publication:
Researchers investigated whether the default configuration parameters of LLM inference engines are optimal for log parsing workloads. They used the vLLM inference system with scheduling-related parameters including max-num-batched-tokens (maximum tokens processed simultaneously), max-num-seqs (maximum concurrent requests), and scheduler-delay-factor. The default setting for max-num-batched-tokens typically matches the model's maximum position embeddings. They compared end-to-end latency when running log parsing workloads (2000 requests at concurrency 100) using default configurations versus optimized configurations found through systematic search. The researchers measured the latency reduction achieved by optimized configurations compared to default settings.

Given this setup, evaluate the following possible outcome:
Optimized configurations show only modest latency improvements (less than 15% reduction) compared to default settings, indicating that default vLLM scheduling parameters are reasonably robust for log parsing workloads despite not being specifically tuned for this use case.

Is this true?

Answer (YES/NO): NO